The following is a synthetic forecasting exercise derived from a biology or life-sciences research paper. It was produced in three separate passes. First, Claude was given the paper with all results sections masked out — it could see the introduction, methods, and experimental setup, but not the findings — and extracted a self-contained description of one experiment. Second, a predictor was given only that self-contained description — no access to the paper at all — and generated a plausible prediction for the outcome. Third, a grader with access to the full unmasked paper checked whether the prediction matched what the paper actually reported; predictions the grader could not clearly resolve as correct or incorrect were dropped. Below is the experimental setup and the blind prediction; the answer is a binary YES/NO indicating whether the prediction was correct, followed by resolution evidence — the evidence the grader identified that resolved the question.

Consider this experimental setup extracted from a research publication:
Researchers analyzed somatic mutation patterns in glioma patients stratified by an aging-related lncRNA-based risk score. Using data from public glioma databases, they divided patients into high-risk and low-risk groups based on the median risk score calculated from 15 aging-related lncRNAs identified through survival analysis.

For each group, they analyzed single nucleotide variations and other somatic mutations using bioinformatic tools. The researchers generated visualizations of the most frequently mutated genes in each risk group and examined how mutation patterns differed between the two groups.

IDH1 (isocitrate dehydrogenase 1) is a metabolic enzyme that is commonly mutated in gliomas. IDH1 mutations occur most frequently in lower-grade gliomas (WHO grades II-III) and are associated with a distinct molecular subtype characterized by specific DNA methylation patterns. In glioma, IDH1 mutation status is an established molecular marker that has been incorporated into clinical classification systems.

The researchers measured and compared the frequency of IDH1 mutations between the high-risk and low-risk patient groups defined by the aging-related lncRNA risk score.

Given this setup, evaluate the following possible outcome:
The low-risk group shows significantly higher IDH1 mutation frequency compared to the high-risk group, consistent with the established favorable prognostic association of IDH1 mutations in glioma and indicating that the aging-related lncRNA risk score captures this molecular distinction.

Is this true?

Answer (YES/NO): YES